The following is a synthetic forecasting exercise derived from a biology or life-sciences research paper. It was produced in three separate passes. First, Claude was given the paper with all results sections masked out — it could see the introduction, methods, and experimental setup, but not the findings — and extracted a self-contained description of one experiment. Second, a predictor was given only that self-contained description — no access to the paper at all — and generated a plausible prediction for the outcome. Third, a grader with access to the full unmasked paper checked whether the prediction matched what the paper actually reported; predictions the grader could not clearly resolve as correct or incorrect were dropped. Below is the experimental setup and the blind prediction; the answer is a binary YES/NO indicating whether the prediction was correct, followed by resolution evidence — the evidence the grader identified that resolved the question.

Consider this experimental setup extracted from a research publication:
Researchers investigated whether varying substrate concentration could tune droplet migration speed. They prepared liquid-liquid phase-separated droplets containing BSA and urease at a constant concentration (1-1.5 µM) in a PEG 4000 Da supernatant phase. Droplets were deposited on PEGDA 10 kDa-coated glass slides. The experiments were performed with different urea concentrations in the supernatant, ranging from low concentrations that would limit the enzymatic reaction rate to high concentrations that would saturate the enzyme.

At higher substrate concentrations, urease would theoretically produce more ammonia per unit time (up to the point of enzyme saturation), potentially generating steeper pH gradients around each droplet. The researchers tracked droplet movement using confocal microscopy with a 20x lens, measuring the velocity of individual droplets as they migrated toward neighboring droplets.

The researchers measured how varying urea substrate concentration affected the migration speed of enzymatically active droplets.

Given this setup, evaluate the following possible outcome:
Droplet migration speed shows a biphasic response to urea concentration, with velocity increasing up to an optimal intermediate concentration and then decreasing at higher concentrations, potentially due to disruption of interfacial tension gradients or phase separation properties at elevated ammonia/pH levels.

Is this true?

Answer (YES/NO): NO